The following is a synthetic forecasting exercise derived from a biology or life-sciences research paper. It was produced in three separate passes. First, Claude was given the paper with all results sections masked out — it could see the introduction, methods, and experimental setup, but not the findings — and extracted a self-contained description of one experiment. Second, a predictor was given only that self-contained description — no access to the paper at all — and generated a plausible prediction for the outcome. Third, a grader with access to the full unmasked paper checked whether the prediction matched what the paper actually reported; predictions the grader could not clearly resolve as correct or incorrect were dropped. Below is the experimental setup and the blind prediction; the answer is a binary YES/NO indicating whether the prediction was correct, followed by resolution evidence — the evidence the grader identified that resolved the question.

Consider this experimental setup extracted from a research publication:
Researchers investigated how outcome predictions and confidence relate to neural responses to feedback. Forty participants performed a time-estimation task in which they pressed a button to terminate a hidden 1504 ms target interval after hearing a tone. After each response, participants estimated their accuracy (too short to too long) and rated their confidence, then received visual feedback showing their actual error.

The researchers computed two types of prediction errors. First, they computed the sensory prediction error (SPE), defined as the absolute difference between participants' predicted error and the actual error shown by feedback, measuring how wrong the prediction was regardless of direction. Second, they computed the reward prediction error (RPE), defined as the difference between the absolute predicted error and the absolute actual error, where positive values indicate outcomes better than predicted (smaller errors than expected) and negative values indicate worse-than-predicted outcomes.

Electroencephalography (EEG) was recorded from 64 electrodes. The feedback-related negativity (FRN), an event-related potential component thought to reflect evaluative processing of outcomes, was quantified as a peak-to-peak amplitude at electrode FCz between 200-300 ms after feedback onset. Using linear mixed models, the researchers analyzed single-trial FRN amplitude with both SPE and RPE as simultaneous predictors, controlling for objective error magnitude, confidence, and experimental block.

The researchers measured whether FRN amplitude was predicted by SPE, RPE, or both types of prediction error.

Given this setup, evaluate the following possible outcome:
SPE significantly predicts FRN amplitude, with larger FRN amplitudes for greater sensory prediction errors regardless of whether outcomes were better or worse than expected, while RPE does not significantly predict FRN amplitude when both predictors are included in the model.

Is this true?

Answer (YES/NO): NO